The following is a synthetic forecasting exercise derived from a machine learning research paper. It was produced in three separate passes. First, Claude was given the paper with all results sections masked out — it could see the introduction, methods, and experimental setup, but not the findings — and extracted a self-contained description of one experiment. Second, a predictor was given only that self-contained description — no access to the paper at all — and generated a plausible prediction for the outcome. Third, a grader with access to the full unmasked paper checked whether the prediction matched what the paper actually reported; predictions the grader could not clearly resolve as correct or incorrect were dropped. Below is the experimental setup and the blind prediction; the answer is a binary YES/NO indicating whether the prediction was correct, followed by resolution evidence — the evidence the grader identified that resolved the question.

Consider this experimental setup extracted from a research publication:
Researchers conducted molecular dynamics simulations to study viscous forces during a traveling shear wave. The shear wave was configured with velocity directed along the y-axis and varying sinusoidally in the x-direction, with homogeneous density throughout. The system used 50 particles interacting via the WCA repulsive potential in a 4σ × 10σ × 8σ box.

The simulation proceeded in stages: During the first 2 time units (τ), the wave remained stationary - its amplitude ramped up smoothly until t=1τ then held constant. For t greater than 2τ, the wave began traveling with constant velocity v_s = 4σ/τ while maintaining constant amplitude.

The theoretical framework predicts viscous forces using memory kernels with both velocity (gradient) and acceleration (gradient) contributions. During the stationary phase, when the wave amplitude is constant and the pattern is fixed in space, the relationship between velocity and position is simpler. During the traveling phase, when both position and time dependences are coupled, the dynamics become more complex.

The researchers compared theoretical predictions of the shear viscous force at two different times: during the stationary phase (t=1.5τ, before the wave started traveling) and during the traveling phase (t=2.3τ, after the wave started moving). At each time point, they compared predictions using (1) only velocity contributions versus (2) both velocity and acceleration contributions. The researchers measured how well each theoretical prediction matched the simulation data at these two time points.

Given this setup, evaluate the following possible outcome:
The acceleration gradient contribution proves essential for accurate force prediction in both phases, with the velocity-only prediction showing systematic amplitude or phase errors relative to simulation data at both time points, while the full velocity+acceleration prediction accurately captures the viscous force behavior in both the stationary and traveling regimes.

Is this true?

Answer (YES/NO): NO